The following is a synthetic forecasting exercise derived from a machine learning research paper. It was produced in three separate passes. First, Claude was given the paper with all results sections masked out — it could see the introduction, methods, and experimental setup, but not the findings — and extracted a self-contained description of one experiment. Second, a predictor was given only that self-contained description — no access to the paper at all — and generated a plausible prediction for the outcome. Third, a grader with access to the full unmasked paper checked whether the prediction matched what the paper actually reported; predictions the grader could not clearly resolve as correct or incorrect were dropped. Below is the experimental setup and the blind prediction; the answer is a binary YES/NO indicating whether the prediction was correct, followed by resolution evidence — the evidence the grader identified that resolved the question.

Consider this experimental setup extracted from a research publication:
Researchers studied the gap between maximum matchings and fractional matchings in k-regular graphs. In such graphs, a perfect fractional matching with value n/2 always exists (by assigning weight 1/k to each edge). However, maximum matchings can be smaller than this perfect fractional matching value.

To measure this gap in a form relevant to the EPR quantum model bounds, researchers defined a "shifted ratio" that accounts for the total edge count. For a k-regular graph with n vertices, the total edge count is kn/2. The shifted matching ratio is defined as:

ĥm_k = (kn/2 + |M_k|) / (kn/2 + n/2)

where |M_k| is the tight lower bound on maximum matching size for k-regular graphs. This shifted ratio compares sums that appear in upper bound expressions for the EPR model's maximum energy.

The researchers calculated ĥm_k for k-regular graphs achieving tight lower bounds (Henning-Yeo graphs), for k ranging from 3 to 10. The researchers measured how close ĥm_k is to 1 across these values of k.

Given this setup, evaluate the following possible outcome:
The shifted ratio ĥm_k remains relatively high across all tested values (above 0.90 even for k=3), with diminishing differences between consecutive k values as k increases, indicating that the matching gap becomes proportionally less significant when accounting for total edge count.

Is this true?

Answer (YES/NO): YES